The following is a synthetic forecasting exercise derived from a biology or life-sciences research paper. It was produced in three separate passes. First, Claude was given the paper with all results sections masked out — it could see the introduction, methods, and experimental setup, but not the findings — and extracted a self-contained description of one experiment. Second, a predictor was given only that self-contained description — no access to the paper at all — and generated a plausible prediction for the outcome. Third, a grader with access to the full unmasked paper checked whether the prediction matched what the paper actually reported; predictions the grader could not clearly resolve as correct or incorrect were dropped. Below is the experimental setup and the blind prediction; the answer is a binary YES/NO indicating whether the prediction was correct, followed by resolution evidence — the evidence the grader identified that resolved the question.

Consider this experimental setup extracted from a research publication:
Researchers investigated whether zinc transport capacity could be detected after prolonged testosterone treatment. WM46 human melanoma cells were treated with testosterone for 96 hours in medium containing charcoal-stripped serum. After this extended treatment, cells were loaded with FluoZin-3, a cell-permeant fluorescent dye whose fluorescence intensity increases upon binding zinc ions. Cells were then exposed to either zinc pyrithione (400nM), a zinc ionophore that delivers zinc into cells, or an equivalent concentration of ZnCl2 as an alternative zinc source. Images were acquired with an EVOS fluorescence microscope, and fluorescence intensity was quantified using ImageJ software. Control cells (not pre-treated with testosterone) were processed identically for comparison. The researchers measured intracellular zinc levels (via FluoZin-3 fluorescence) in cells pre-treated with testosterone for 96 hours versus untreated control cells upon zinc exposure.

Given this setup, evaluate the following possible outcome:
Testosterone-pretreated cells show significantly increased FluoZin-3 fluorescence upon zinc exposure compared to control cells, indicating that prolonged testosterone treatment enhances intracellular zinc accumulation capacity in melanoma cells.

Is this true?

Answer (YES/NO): YES